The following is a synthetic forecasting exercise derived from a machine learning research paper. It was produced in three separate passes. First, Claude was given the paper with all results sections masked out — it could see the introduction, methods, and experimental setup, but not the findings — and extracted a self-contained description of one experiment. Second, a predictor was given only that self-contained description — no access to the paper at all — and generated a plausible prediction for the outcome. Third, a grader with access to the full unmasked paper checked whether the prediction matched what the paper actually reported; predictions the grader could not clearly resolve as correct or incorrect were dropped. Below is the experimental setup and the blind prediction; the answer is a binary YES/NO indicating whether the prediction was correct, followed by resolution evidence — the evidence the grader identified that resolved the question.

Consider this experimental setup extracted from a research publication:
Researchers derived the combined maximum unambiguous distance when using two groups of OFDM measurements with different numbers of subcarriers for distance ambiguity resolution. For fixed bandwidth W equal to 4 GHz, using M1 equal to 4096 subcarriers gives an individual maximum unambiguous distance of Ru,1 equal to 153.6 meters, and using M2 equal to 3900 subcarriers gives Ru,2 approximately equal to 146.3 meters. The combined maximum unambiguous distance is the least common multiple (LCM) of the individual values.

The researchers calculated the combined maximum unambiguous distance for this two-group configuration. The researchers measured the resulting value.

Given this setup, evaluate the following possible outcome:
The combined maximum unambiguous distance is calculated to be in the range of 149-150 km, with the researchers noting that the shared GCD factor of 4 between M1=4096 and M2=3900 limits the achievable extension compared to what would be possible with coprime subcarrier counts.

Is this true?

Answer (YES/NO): NO